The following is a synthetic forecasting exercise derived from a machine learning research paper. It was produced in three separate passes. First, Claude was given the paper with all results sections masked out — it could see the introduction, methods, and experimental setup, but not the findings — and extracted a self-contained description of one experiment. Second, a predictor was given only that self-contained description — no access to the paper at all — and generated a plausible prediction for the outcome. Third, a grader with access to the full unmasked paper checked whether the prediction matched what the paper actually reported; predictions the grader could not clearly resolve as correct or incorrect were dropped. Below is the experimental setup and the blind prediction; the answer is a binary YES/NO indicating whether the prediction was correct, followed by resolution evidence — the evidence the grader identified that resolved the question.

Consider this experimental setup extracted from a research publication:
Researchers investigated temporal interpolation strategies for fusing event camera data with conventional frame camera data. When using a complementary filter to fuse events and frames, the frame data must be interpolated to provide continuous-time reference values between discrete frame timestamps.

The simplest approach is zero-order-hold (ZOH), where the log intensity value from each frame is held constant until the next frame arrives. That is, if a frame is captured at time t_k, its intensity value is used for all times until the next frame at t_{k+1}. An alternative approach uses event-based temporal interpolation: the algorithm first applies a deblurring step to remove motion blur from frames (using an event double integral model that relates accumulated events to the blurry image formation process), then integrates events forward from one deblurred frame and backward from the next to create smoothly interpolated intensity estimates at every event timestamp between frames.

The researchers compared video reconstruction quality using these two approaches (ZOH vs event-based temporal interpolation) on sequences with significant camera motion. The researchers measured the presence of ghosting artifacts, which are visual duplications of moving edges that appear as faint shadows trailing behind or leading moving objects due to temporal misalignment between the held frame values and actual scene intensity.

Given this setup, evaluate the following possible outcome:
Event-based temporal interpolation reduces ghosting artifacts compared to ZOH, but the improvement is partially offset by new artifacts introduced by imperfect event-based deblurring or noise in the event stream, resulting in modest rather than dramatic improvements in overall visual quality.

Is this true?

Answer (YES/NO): NO